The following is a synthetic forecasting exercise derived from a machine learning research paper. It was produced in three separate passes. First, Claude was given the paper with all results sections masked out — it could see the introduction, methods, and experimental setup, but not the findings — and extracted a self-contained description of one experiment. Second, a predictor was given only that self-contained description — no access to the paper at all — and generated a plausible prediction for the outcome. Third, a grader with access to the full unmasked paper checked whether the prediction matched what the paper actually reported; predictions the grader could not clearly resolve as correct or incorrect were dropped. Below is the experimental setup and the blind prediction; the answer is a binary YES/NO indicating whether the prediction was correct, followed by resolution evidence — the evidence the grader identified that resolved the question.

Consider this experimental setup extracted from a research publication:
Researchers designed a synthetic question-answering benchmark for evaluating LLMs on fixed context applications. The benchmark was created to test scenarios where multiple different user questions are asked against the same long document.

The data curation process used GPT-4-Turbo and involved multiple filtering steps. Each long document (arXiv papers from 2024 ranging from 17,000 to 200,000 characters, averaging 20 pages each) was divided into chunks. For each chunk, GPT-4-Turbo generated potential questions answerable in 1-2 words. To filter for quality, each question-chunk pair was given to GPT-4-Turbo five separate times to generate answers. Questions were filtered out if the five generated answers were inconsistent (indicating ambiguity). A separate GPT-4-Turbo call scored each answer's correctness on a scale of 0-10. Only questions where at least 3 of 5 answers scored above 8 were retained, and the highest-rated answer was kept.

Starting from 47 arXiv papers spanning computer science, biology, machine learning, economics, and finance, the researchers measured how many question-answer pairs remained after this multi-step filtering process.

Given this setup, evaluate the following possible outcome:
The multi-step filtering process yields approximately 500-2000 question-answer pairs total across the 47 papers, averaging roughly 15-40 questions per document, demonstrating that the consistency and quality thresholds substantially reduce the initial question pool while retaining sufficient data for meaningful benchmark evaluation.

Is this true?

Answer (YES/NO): YES